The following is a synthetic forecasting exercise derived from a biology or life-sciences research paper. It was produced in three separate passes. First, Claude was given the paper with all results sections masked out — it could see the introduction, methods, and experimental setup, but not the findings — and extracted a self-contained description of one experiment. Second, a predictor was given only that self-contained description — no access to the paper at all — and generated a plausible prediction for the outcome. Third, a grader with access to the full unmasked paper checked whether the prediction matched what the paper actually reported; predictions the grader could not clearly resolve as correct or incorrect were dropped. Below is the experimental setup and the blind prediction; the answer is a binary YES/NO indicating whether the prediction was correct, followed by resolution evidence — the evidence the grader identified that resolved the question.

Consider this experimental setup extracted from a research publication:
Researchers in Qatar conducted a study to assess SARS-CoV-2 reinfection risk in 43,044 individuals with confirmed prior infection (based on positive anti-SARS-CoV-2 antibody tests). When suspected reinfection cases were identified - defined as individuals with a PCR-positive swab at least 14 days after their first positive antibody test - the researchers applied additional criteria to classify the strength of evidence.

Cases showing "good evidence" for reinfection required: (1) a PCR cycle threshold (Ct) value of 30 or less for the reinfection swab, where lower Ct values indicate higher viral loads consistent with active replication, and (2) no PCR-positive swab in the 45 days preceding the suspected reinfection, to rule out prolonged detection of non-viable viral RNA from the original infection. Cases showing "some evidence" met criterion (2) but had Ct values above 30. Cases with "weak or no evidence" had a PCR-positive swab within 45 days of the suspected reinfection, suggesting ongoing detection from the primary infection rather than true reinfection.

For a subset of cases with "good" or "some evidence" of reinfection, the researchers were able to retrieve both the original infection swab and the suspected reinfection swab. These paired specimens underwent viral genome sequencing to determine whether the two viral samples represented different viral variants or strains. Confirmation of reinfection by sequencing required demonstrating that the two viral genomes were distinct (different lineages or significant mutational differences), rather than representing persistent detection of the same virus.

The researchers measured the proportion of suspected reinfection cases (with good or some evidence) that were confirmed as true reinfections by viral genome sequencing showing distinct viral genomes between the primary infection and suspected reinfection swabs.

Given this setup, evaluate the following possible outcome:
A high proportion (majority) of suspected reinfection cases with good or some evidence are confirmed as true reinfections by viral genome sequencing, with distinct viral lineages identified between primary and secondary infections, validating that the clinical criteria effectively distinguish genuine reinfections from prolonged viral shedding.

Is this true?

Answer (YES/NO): NO